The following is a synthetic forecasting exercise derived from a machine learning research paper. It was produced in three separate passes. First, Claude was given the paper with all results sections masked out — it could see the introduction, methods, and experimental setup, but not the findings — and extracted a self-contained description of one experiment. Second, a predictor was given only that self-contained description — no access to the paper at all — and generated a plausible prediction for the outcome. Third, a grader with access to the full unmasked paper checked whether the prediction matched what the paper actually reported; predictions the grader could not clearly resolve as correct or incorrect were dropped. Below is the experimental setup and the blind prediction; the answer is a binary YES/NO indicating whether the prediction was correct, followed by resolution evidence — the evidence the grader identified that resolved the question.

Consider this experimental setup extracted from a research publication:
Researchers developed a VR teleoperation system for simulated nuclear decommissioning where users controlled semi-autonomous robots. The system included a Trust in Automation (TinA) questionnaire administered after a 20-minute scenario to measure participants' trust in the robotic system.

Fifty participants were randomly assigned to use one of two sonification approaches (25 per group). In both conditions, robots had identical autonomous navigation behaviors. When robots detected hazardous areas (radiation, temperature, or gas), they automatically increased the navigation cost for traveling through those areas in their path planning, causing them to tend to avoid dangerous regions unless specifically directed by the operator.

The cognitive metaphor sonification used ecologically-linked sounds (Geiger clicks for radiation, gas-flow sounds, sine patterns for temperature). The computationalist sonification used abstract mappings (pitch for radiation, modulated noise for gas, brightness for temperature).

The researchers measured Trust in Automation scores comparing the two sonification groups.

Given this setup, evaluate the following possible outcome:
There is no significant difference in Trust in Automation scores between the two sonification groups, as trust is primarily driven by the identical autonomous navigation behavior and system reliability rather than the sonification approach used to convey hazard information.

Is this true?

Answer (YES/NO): NO